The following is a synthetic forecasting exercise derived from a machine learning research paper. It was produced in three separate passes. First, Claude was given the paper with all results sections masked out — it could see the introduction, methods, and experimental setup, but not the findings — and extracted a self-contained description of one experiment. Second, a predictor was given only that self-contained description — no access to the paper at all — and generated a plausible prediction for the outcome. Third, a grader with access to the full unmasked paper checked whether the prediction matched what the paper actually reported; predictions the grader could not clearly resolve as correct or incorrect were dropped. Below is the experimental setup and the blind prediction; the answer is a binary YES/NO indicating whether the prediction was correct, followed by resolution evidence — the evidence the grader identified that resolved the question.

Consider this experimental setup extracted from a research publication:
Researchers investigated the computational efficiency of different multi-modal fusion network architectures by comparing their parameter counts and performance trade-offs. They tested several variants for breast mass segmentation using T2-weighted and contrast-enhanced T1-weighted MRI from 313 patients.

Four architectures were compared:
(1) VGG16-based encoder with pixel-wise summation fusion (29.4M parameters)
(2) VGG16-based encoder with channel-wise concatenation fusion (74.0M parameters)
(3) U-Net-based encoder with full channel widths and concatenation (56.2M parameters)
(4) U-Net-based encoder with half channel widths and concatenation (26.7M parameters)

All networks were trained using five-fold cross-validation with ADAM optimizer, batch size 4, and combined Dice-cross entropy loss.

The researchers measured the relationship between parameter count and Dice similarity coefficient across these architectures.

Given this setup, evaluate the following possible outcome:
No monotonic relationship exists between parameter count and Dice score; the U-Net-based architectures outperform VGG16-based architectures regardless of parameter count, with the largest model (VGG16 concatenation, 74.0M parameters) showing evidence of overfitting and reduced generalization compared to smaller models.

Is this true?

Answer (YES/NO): NO